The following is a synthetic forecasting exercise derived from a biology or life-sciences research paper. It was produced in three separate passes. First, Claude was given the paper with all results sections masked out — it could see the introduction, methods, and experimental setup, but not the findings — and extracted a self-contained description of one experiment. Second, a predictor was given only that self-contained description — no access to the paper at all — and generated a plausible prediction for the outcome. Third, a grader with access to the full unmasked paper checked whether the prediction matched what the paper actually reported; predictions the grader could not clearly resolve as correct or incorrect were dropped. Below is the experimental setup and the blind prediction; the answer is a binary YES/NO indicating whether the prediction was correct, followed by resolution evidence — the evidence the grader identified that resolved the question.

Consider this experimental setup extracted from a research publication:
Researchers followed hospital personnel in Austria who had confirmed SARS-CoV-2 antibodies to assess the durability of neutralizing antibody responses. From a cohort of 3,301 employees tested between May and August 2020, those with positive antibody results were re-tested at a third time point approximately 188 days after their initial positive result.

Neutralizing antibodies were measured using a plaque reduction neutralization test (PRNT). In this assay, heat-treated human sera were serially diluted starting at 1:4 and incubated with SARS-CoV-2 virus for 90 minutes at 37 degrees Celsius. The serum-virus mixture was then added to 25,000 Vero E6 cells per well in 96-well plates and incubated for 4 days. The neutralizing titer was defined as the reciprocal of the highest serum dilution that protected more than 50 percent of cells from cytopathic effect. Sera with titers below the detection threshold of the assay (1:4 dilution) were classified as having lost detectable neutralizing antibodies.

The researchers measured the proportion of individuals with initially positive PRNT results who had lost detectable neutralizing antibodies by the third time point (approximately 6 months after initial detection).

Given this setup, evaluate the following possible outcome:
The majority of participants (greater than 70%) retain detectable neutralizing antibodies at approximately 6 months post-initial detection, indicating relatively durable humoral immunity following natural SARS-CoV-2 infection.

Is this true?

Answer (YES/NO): YES